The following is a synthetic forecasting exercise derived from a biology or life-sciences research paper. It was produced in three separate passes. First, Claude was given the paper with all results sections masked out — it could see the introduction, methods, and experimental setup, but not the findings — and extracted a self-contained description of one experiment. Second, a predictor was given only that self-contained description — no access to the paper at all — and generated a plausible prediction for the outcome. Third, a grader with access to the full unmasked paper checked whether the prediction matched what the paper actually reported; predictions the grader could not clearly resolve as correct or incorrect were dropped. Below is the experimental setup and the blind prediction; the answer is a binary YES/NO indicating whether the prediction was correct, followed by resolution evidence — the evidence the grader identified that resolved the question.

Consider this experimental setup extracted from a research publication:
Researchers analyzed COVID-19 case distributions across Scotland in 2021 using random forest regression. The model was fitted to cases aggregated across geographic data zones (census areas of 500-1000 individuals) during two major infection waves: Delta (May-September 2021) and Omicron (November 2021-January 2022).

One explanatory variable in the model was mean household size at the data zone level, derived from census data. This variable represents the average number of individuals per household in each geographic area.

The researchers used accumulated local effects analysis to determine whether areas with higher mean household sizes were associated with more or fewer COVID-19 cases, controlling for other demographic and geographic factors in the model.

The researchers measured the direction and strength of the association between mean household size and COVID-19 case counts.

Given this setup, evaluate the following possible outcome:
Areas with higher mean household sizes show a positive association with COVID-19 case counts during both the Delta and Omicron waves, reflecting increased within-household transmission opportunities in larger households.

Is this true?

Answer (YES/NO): YES